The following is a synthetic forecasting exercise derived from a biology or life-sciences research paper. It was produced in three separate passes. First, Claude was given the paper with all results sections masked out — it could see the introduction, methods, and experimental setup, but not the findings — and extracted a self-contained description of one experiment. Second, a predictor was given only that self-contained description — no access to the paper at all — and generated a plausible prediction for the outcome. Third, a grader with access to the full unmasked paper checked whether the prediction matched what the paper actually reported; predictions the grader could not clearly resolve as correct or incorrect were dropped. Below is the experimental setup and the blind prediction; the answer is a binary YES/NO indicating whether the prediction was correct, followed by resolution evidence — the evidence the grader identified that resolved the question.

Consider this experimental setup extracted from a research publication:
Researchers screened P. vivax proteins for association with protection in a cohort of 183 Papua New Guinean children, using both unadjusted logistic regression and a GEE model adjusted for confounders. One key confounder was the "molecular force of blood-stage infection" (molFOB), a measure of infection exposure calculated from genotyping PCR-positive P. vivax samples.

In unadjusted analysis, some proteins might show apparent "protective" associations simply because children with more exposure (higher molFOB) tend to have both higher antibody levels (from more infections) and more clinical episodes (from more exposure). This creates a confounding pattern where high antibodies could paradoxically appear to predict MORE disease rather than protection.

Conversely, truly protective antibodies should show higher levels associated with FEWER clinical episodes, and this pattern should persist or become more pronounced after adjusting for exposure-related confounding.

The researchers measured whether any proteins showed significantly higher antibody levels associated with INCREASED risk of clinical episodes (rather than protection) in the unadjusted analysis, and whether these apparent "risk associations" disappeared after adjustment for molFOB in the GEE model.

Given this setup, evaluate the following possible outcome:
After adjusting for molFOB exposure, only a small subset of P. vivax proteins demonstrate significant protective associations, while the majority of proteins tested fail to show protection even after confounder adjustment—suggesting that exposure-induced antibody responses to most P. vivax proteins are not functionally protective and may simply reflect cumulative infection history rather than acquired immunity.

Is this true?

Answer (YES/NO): NO